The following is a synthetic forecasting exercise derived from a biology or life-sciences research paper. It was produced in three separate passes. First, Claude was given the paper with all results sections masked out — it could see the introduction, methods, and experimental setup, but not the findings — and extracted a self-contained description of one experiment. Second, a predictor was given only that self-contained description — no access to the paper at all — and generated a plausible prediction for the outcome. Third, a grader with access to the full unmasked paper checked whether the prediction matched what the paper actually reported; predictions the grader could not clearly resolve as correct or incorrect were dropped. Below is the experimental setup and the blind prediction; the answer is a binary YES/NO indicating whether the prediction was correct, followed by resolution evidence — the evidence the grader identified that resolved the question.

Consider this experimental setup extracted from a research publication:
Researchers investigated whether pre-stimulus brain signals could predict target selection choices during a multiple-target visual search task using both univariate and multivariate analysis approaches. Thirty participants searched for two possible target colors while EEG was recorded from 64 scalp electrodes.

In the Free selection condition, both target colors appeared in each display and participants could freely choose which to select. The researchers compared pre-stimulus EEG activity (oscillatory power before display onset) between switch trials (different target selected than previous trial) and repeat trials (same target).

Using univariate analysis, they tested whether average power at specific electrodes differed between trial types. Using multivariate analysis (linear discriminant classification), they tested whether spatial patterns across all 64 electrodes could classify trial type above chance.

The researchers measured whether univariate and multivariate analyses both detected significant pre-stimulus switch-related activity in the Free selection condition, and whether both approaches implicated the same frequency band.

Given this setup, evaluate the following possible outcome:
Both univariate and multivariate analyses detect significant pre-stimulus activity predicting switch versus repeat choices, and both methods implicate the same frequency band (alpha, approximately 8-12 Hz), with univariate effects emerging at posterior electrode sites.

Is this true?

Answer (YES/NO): NO